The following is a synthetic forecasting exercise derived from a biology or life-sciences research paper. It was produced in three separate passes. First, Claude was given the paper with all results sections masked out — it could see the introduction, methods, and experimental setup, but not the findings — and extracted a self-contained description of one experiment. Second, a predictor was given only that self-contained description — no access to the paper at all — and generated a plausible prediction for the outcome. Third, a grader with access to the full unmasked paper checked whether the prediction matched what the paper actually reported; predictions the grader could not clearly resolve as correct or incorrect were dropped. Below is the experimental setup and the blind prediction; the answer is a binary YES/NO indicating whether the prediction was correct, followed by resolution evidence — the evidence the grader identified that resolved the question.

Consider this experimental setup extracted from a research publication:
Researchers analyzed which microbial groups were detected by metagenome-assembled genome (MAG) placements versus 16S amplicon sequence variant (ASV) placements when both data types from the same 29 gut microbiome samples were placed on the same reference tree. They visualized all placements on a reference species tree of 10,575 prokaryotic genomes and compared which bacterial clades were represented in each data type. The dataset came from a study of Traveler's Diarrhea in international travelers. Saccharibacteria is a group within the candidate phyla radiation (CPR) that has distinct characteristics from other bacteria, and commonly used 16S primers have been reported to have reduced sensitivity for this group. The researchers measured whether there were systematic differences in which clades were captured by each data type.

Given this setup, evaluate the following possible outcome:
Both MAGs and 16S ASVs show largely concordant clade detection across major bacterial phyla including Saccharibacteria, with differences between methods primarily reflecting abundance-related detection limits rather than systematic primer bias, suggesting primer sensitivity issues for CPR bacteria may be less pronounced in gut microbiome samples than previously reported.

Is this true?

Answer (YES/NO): NO